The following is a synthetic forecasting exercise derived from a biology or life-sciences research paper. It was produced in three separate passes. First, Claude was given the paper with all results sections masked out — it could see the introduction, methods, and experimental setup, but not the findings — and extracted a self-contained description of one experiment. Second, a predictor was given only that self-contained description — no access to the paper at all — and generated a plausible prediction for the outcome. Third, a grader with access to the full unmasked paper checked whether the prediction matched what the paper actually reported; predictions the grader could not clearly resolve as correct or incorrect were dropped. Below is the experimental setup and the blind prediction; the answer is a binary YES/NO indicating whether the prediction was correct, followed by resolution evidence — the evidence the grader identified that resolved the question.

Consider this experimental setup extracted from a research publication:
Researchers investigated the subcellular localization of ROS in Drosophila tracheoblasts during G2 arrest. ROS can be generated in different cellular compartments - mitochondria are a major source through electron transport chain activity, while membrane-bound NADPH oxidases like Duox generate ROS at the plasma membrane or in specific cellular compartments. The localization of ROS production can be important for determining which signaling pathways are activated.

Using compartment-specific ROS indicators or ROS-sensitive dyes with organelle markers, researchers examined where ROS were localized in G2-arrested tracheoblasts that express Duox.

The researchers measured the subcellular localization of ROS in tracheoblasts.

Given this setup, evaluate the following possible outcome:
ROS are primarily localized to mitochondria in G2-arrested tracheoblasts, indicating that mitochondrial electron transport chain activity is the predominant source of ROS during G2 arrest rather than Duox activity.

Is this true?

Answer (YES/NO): NO